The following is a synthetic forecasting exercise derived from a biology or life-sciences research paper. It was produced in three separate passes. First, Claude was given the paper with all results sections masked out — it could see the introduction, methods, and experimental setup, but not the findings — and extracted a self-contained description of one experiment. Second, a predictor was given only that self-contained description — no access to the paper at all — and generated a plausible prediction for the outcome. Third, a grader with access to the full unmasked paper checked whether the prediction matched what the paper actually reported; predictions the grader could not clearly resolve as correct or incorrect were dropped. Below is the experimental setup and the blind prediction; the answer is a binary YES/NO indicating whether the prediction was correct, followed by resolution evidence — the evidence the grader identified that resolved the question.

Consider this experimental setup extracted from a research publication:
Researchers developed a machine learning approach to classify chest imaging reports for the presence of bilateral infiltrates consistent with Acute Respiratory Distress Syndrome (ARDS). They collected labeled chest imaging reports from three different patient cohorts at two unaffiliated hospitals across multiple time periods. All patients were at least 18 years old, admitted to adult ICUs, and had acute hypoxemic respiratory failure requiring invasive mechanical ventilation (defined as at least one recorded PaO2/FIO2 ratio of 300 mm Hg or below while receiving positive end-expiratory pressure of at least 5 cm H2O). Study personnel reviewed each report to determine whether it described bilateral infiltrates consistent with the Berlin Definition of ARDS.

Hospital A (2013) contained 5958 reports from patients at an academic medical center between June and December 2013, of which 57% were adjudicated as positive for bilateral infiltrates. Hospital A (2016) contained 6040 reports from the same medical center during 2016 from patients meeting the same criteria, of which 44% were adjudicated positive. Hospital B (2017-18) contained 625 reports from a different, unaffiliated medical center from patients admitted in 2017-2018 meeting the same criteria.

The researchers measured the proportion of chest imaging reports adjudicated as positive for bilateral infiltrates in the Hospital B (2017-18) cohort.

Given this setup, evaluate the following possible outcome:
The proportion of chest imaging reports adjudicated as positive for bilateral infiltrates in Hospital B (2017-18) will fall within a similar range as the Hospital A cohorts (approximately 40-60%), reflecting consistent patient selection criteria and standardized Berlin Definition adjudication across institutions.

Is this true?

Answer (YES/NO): NO